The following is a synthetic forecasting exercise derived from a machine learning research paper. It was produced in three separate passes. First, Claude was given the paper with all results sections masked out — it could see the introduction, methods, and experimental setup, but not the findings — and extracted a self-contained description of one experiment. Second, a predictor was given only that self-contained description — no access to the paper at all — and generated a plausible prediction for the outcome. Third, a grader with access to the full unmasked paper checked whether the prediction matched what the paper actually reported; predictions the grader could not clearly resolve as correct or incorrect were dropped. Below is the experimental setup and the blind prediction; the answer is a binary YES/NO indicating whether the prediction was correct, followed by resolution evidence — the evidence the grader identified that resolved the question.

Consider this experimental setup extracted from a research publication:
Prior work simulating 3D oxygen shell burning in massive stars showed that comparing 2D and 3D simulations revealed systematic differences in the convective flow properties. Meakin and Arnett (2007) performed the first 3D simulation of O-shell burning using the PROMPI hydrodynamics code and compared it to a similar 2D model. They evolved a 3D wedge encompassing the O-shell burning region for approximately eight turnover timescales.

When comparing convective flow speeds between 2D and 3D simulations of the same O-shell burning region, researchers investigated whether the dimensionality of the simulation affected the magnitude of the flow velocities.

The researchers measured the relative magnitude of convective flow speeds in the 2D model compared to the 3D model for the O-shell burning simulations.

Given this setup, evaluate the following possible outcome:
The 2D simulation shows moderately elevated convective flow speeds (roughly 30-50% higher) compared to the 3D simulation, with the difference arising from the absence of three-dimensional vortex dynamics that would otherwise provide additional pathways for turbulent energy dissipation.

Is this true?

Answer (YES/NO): NO